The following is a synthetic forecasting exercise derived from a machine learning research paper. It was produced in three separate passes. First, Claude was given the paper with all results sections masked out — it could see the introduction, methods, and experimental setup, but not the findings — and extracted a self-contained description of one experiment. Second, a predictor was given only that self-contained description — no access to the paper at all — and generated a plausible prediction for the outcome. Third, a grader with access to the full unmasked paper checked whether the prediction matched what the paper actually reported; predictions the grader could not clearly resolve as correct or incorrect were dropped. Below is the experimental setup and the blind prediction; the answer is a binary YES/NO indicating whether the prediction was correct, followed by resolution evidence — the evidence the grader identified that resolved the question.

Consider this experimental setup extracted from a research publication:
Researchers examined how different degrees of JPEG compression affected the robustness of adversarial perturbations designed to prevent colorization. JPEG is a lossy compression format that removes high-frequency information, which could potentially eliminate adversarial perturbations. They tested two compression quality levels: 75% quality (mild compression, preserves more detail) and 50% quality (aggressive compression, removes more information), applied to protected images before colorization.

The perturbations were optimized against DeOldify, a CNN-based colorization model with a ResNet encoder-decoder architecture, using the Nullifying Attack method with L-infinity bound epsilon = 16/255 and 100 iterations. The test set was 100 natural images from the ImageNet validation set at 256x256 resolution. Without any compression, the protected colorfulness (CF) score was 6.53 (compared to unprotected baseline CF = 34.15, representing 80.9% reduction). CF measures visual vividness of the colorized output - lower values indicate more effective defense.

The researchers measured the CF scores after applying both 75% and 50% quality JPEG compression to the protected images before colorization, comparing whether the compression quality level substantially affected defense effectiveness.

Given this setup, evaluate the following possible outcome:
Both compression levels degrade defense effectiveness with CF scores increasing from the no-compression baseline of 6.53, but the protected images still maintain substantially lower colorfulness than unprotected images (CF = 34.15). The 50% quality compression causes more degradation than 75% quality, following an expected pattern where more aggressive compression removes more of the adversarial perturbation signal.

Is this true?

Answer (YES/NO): YES